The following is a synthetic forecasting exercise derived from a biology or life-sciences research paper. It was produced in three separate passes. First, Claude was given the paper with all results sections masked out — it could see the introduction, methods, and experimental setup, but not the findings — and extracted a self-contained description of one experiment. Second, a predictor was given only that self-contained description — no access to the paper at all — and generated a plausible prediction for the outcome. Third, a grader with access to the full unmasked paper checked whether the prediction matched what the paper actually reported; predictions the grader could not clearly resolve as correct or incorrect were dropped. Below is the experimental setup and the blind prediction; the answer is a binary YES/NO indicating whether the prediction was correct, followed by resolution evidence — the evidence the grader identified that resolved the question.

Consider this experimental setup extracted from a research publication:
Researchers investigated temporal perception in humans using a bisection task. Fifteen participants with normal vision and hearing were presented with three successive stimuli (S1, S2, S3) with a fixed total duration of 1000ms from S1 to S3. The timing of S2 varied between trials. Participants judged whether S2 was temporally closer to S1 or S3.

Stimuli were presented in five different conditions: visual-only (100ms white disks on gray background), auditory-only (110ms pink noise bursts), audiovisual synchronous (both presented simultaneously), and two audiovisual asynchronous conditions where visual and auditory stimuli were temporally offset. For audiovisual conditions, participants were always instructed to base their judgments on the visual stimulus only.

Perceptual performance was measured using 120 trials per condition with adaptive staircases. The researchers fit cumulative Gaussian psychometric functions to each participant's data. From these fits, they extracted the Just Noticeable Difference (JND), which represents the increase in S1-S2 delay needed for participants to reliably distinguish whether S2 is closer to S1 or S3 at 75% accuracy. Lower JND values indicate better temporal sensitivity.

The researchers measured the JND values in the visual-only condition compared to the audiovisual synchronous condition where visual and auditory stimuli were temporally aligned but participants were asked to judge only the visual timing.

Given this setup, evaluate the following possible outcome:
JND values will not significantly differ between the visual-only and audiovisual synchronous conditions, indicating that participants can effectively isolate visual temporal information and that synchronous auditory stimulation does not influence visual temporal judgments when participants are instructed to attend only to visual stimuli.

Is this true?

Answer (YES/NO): NO